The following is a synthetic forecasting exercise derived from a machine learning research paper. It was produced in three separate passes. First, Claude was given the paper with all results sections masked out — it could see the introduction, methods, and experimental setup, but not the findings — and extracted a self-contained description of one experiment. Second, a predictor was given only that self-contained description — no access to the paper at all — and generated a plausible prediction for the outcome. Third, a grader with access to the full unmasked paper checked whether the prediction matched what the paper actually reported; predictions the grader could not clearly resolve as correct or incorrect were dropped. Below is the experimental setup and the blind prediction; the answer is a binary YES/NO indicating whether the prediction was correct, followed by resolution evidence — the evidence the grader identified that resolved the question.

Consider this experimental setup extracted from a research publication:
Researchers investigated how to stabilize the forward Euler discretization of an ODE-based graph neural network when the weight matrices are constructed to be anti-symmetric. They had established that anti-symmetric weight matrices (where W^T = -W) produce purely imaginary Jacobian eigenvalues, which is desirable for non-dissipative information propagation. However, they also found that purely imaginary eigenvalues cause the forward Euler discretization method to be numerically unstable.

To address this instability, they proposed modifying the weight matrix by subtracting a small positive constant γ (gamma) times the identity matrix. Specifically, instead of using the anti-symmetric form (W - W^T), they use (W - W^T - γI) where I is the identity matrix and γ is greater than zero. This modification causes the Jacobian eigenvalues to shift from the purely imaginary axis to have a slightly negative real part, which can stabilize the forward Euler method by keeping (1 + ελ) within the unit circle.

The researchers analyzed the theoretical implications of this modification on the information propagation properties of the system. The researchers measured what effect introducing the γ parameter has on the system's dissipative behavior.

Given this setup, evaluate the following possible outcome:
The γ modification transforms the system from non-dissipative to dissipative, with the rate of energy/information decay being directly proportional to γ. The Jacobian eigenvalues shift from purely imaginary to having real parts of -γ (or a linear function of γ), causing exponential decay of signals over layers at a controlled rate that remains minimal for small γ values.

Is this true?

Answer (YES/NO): NO